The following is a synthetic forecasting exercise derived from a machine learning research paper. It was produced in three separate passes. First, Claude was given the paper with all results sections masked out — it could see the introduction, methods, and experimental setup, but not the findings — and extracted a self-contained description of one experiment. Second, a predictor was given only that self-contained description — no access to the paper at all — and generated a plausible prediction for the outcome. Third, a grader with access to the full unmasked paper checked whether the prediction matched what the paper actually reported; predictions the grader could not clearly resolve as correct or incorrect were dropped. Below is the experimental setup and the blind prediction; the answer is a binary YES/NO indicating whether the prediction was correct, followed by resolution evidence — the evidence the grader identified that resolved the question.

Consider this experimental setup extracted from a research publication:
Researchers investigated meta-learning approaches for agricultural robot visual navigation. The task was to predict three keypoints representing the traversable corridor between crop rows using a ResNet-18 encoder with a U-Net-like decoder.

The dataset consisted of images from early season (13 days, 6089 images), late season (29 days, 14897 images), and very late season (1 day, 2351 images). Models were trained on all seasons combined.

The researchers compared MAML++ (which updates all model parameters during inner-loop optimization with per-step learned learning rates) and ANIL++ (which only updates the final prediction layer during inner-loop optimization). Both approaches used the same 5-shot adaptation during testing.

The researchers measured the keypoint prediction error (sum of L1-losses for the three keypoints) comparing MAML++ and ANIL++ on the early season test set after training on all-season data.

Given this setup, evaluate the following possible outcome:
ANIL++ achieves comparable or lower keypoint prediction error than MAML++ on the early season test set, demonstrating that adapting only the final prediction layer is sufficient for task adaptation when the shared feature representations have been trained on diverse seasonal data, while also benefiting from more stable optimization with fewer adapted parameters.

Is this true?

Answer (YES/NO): NO